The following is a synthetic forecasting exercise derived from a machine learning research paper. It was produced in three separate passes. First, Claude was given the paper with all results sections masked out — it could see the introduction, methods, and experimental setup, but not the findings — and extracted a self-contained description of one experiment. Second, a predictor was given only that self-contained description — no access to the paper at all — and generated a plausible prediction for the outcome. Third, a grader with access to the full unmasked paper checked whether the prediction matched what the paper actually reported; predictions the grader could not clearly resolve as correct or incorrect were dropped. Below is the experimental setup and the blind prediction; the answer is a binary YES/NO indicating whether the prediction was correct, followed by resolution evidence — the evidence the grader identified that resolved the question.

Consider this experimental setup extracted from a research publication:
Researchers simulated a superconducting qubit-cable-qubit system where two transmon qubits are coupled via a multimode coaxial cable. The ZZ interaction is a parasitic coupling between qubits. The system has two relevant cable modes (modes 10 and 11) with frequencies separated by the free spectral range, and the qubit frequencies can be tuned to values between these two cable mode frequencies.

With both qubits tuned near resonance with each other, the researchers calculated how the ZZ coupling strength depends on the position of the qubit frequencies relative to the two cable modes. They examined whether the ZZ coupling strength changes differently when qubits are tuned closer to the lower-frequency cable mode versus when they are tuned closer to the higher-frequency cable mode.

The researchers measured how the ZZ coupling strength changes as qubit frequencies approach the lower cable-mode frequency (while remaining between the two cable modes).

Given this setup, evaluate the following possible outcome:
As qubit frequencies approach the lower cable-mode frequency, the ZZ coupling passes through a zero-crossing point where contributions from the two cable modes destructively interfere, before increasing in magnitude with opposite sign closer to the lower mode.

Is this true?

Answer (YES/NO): NO